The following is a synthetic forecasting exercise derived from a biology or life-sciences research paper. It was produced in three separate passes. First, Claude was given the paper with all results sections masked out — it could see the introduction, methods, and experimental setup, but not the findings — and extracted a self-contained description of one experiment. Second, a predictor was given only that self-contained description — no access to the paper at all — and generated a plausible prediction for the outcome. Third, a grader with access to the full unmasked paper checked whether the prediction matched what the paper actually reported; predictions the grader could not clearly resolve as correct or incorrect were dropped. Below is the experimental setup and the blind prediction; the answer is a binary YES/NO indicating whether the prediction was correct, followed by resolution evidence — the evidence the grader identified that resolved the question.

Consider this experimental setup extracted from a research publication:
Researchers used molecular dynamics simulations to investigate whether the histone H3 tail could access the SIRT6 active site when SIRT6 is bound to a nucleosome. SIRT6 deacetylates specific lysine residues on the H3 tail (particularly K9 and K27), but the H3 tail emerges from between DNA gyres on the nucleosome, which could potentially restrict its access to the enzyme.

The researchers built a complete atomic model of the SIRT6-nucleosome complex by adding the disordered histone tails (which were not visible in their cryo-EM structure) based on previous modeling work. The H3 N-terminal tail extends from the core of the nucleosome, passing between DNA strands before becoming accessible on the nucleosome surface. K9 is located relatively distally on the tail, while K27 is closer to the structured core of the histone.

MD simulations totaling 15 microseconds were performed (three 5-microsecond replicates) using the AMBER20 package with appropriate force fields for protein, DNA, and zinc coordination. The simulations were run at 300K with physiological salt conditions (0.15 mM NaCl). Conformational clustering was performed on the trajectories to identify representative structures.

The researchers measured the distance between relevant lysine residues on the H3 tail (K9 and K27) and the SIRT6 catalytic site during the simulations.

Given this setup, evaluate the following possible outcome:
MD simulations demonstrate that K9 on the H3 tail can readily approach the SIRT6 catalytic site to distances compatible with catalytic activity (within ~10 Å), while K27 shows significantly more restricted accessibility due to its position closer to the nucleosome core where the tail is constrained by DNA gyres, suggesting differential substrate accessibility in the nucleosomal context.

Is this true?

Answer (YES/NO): NO